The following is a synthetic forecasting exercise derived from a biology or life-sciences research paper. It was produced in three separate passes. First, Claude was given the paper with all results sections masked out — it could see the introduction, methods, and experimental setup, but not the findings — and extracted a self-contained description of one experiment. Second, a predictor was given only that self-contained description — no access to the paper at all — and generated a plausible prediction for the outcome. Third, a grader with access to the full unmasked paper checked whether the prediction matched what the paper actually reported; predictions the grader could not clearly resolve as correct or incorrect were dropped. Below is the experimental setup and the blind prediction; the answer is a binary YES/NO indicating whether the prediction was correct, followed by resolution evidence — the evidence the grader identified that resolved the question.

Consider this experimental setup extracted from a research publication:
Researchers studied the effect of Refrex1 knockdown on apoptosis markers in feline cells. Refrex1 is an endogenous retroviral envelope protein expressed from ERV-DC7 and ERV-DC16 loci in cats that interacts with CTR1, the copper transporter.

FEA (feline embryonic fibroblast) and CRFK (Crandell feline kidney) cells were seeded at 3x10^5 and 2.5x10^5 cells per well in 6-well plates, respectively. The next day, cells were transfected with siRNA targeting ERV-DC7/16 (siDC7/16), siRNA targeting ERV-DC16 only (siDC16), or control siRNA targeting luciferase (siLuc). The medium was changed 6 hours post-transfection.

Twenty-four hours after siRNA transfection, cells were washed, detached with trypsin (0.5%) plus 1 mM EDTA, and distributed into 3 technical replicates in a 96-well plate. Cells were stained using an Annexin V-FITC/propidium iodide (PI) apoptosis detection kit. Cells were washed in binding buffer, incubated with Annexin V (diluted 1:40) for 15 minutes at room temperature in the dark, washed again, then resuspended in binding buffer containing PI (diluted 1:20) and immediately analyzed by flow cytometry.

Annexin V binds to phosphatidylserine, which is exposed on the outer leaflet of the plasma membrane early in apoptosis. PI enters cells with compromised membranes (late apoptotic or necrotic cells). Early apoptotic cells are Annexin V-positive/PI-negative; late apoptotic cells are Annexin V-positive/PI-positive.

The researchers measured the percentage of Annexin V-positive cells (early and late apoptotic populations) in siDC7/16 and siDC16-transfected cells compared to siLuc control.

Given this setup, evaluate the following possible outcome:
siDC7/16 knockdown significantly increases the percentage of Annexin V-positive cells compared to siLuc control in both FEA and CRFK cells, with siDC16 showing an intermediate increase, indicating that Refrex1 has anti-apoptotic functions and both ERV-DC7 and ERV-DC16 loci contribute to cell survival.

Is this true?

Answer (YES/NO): NO